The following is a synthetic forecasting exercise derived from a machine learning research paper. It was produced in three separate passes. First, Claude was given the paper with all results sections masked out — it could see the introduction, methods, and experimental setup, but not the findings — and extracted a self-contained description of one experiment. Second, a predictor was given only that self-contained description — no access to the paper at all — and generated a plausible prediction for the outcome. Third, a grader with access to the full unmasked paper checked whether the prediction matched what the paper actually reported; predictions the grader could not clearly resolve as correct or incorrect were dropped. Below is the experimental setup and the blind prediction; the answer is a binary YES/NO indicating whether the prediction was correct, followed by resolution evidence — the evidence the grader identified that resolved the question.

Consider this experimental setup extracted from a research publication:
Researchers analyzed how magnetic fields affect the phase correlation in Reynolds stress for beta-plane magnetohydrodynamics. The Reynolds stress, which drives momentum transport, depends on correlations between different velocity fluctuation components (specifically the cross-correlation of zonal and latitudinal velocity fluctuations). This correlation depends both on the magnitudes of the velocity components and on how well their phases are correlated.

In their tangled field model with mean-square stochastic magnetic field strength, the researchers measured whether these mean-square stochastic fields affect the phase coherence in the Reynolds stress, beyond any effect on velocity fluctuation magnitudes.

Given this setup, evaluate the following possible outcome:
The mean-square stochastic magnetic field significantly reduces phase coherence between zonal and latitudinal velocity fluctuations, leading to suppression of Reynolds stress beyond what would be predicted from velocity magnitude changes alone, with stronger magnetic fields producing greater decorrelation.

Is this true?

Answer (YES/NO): YES